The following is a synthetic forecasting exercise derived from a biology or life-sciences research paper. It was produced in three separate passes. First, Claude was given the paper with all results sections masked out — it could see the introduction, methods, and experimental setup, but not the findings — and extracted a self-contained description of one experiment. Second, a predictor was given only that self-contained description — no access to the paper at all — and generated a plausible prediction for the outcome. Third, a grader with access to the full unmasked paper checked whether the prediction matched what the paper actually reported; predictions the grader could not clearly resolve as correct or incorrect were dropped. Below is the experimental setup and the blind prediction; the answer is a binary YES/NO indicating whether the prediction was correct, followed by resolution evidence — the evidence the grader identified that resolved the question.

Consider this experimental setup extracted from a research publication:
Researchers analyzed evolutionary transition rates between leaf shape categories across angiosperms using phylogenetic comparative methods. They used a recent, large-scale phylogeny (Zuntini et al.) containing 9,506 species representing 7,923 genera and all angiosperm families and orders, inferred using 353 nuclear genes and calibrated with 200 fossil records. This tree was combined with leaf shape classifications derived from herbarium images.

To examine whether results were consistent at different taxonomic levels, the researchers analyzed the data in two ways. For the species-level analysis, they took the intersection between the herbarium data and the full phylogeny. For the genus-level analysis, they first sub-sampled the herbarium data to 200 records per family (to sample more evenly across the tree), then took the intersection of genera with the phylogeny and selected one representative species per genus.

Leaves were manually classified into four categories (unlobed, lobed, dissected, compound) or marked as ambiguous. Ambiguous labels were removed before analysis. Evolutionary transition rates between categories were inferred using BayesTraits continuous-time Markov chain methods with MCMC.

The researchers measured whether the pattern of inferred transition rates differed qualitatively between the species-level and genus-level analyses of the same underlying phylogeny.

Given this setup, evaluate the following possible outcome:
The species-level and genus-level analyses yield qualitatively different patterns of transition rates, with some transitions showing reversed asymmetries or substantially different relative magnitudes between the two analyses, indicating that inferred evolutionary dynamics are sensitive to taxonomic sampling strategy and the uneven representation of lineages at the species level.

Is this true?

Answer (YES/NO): NO